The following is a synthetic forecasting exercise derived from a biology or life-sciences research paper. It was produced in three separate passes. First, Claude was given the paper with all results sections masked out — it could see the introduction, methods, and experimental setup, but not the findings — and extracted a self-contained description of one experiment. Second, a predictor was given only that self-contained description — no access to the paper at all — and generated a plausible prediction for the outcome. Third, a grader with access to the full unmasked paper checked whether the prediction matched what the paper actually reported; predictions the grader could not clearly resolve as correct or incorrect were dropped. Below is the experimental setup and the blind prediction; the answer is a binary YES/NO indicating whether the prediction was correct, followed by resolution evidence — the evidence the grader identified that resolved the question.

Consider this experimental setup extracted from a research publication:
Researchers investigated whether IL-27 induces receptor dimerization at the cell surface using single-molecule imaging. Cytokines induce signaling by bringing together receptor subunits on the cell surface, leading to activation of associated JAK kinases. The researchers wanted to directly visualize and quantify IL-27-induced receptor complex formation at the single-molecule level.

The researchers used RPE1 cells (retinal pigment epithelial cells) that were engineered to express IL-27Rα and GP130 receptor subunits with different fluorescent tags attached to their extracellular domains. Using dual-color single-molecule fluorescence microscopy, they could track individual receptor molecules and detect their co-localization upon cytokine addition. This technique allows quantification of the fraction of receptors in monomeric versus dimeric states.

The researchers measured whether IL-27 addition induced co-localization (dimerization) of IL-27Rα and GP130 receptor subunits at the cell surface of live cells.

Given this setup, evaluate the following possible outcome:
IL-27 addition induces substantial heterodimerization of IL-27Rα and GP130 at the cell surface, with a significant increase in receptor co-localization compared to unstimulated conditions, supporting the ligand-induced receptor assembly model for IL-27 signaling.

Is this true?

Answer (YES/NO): YES